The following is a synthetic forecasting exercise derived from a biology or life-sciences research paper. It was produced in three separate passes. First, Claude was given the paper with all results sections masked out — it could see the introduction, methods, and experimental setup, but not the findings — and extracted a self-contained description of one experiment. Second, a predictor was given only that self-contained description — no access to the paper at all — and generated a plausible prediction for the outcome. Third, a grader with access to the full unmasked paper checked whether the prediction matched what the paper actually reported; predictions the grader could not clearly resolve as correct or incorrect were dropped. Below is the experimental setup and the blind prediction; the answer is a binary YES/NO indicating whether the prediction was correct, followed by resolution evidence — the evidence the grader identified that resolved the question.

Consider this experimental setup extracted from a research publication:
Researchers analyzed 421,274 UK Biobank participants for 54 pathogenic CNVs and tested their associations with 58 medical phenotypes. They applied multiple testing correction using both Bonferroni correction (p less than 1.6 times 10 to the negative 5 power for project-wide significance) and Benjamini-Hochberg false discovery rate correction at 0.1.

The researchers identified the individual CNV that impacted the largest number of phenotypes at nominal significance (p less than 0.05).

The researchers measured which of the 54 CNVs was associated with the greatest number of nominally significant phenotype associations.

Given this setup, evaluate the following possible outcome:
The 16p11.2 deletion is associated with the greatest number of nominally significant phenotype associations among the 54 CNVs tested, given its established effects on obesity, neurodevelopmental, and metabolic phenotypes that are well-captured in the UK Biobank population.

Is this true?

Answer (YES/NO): YES